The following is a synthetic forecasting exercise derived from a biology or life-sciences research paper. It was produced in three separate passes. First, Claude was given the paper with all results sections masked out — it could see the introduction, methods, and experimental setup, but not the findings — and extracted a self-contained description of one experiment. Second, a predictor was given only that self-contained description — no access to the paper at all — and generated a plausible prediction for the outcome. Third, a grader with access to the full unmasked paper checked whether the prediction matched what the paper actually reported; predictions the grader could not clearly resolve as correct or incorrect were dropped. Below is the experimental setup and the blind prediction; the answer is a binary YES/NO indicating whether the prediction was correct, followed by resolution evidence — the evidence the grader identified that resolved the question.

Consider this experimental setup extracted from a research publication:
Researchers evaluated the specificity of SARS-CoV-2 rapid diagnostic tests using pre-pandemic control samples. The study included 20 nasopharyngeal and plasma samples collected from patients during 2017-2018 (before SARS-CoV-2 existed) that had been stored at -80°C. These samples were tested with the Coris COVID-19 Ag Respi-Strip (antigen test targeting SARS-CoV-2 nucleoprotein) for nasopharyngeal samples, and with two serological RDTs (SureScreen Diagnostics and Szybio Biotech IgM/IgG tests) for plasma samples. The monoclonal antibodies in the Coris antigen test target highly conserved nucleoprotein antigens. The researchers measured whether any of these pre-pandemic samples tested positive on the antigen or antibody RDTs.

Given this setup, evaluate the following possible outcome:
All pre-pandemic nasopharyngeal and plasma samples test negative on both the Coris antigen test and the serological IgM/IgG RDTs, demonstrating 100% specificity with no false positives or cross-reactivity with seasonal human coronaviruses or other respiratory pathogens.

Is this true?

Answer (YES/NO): YES